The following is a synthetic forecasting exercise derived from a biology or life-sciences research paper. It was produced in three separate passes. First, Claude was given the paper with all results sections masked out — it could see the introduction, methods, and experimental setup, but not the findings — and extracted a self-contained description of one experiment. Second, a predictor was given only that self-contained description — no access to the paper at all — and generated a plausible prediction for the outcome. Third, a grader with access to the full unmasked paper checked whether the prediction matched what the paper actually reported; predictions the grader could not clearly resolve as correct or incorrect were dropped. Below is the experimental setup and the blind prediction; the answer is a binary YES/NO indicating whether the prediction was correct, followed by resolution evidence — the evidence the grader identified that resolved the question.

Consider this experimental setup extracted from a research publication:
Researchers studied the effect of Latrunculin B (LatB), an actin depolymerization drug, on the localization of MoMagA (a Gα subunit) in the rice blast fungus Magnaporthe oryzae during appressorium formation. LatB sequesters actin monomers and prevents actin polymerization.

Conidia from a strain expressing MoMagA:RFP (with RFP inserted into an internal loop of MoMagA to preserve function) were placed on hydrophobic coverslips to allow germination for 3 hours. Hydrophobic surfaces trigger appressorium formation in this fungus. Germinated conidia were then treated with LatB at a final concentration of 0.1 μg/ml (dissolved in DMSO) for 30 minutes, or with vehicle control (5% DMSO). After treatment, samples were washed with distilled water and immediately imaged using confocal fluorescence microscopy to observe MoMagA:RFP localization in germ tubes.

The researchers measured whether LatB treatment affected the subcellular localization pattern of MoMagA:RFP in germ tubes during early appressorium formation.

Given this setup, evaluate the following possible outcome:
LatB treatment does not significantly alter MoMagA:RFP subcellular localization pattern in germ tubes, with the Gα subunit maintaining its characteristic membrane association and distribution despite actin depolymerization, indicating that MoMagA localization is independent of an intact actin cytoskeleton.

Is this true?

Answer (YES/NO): NO